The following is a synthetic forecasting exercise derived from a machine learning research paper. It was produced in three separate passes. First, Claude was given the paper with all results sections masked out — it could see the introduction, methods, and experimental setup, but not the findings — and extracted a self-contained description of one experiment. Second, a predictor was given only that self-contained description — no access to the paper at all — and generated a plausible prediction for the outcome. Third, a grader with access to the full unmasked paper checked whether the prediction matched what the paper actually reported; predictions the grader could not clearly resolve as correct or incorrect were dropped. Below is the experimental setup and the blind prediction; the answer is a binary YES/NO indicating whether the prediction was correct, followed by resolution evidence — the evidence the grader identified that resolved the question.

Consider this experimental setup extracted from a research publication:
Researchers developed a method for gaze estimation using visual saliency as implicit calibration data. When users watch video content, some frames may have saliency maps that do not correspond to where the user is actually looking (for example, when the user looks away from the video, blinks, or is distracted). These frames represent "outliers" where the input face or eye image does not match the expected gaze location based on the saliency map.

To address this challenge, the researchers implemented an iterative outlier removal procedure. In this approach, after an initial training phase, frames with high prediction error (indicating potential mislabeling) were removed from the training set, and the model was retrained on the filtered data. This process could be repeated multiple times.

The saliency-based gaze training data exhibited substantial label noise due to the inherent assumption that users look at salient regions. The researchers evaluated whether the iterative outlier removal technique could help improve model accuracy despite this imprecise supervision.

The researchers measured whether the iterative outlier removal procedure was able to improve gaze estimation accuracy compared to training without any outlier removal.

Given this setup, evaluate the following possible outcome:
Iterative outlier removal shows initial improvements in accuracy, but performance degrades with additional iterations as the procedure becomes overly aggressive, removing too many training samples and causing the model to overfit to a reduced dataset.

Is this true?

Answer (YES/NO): NO